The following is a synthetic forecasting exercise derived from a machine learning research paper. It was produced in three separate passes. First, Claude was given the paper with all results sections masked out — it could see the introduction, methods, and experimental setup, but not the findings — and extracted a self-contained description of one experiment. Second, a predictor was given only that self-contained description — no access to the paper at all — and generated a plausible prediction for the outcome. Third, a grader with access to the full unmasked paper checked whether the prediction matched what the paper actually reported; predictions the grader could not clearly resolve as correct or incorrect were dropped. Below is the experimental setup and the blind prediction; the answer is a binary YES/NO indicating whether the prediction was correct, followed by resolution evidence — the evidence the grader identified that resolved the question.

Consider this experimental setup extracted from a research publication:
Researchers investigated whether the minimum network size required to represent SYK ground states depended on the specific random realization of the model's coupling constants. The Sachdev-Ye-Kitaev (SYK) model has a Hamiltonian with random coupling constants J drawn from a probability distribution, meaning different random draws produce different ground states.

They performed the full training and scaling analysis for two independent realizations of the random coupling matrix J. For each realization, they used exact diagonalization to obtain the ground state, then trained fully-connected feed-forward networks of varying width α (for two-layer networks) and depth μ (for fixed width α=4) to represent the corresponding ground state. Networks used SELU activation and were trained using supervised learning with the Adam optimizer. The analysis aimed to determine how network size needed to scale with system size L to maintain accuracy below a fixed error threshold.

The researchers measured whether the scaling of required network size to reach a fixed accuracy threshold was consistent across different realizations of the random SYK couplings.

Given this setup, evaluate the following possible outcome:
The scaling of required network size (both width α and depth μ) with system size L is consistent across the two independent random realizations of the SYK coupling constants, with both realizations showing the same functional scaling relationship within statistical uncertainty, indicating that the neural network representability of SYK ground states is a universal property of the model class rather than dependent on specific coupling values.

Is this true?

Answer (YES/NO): YES